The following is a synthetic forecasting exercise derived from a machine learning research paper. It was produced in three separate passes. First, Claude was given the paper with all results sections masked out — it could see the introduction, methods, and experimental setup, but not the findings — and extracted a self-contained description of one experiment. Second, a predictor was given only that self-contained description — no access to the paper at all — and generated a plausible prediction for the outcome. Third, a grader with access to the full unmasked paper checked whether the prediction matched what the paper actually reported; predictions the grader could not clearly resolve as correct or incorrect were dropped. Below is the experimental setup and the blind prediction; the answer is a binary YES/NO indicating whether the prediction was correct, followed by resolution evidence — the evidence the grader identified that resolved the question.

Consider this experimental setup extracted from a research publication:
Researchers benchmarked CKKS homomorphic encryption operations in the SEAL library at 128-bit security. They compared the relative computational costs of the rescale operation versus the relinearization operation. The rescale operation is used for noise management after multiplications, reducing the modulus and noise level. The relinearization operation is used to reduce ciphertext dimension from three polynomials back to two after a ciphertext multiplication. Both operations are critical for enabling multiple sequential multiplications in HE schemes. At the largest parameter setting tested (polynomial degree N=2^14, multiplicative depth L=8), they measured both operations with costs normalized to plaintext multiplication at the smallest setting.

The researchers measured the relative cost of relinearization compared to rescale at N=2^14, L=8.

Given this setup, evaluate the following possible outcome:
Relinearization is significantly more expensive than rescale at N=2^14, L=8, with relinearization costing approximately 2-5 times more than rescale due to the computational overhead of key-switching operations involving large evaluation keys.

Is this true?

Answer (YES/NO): YES